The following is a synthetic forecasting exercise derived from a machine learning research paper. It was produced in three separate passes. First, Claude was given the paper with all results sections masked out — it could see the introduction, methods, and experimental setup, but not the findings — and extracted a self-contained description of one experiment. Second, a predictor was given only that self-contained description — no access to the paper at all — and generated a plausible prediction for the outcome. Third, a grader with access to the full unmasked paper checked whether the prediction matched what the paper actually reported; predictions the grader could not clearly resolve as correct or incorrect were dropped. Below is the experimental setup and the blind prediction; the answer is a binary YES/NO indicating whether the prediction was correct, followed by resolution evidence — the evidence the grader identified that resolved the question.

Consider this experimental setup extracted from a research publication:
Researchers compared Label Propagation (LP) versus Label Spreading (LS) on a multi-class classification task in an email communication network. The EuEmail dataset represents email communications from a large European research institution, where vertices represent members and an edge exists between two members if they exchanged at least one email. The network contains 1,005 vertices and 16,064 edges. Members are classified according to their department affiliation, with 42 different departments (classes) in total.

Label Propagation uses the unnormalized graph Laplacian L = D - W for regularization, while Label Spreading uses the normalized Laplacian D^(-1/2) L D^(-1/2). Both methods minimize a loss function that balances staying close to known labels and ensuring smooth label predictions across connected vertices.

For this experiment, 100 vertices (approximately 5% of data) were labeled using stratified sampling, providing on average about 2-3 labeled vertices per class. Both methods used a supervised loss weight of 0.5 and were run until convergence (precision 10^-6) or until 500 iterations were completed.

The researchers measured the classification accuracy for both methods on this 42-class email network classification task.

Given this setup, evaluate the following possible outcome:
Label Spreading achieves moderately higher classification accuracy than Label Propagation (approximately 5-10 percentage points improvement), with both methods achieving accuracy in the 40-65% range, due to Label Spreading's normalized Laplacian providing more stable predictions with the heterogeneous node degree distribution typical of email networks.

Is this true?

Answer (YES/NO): NO